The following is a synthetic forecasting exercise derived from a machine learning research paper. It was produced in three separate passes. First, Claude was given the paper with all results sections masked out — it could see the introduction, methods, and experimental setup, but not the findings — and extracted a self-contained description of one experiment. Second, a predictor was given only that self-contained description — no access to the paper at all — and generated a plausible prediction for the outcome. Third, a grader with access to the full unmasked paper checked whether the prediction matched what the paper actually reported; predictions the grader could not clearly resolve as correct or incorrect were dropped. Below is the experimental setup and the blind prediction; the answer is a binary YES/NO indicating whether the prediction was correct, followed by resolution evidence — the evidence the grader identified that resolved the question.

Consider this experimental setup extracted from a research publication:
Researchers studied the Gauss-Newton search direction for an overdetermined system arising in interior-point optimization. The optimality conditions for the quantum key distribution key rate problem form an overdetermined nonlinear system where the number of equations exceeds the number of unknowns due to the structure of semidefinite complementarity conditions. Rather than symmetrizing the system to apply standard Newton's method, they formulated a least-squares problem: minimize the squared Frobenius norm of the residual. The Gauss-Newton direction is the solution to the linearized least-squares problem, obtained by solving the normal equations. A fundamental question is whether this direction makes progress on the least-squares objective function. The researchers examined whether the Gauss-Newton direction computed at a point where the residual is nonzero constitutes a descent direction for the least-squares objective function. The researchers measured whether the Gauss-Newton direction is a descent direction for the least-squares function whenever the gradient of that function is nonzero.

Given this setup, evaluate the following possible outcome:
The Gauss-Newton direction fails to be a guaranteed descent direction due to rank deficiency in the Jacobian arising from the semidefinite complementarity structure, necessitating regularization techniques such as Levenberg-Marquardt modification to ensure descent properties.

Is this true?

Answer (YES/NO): NO